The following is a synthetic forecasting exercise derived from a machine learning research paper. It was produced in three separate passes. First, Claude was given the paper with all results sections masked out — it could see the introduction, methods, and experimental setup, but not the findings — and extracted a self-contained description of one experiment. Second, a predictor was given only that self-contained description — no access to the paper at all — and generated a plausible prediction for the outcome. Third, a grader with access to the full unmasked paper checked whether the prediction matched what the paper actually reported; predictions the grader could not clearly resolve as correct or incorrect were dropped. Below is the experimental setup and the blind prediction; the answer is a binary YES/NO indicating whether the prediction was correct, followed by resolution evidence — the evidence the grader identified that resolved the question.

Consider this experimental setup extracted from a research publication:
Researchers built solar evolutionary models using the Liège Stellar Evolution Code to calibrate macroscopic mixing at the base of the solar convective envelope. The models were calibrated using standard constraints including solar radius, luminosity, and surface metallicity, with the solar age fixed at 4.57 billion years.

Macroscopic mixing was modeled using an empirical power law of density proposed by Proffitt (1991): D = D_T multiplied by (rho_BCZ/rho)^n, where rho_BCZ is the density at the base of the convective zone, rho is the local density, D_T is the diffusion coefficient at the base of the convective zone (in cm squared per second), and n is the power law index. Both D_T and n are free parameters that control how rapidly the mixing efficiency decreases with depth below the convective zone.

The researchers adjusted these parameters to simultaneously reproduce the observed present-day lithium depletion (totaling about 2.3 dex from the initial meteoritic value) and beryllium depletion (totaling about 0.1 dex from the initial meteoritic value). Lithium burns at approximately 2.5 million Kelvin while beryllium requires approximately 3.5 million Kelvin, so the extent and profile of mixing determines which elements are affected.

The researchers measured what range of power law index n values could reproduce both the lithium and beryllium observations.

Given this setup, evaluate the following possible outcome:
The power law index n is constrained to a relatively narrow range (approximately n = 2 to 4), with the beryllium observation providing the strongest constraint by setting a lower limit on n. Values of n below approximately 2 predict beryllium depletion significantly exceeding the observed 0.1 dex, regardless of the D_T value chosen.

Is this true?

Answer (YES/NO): NO